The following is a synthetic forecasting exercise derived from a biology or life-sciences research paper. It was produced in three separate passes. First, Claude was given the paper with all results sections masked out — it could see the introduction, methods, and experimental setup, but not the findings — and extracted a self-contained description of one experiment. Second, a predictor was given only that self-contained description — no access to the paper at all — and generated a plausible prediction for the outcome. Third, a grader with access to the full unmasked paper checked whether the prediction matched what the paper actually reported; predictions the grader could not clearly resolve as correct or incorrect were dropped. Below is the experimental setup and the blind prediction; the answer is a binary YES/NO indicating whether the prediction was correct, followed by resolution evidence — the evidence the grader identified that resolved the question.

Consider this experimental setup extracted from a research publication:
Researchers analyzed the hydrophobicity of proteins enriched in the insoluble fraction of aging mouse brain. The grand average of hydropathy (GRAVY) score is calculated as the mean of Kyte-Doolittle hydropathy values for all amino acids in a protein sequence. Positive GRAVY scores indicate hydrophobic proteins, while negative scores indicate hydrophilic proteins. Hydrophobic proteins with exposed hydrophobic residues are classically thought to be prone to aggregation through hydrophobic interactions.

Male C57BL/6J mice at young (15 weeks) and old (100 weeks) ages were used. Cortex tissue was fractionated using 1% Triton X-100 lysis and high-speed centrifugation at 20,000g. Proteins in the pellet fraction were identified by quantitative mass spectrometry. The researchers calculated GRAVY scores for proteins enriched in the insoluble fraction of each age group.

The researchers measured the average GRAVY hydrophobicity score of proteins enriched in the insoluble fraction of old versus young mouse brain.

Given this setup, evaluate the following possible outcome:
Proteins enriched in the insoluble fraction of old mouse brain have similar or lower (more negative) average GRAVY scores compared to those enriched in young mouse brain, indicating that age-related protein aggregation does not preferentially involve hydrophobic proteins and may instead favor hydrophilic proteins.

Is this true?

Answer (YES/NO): NO